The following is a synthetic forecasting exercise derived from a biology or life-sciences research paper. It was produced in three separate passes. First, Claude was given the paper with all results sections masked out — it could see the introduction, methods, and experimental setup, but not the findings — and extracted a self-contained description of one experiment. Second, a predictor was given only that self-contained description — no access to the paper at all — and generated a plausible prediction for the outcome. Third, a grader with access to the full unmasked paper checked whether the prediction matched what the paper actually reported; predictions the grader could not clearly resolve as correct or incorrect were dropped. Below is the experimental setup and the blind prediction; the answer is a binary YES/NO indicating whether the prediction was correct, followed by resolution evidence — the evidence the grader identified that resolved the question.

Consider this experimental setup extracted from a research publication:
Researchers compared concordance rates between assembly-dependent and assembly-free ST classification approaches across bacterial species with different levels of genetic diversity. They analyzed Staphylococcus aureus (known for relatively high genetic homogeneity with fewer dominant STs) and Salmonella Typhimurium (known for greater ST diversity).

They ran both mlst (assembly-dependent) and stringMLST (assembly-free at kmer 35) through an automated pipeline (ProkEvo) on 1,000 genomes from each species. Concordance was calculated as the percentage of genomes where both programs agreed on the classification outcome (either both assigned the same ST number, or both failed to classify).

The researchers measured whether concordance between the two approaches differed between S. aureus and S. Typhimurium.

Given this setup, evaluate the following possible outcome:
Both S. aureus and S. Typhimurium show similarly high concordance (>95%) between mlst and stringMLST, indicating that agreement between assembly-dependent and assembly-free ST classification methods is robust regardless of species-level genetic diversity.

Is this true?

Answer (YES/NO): NO